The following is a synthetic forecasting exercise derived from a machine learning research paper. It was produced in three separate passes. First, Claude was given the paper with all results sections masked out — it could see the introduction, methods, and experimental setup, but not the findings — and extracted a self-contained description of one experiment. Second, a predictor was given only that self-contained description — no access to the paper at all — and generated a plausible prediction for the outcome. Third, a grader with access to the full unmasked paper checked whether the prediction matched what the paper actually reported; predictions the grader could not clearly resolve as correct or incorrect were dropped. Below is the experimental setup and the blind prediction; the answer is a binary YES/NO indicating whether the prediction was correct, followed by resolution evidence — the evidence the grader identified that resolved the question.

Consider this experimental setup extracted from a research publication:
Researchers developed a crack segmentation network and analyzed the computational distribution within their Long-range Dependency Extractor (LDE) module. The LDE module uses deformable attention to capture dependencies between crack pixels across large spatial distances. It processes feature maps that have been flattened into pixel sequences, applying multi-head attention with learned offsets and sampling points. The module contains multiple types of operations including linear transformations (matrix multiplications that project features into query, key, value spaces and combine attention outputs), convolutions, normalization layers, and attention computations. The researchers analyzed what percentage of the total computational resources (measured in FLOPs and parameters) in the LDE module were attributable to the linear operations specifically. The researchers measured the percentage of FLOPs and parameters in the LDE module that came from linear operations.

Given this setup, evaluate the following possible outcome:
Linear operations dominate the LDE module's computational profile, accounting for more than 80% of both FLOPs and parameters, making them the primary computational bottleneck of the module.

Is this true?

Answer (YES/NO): NO